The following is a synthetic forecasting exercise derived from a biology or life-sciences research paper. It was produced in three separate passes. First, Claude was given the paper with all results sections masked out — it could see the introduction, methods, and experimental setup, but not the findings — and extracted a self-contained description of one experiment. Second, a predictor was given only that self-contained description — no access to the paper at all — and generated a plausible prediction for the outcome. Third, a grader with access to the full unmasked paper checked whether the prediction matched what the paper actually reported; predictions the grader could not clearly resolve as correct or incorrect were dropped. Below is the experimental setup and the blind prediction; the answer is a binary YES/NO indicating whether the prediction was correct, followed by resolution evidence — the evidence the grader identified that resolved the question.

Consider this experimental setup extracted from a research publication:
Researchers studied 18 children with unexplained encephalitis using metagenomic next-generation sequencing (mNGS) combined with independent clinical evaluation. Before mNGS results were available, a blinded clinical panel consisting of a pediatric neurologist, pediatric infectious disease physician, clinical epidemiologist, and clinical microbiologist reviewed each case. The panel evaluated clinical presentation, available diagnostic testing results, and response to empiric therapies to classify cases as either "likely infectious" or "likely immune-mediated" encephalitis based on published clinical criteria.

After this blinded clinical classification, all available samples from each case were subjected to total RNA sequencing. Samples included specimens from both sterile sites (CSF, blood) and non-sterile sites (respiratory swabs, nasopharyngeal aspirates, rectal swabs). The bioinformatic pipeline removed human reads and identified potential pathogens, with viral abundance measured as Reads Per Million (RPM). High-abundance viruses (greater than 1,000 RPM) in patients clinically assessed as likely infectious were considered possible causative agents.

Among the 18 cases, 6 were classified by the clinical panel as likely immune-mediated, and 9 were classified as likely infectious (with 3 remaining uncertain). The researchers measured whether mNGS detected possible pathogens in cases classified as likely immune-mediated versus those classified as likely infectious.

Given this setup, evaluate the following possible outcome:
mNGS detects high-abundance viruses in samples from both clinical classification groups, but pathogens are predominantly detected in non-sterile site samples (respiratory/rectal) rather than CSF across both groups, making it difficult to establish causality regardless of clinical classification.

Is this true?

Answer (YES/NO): NO